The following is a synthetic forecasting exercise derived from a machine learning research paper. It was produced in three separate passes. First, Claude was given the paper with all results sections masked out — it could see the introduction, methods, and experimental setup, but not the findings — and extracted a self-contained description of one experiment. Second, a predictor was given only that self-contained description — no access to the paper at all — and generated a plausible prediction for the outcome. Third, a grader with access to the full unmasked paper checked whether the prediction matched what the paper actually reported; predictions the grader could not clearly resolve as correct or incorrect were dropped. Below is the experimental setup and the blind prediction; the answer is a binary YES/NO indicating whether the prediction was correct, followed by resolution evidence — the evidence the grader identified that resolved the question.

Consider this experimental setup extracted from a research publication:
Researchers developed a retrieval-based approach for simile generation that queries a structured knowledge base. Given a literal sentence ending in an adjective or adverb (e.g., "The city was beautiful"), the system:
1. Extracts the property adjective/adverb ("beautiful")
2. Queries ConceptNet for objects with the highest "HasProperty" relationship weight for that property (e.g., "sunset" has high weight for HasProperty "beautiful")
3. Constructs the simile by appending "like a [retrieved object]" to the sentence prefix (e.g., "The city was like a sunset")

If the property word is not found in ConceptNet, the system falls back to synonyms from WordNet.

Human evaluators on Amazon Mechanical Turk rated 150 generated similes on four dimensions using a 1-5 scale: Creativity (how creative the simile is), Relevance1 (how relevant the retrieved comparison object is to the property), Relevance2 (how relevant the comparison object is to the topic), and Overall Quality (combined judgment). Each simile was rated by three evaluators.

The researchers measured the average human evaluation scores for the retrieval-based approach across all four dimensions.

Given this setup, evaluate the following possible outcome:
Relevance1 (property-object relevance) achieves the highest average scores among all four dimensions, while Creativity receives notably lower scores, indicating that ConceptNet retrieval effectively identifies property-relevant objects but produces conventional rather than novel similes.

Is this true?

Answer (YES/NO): NO